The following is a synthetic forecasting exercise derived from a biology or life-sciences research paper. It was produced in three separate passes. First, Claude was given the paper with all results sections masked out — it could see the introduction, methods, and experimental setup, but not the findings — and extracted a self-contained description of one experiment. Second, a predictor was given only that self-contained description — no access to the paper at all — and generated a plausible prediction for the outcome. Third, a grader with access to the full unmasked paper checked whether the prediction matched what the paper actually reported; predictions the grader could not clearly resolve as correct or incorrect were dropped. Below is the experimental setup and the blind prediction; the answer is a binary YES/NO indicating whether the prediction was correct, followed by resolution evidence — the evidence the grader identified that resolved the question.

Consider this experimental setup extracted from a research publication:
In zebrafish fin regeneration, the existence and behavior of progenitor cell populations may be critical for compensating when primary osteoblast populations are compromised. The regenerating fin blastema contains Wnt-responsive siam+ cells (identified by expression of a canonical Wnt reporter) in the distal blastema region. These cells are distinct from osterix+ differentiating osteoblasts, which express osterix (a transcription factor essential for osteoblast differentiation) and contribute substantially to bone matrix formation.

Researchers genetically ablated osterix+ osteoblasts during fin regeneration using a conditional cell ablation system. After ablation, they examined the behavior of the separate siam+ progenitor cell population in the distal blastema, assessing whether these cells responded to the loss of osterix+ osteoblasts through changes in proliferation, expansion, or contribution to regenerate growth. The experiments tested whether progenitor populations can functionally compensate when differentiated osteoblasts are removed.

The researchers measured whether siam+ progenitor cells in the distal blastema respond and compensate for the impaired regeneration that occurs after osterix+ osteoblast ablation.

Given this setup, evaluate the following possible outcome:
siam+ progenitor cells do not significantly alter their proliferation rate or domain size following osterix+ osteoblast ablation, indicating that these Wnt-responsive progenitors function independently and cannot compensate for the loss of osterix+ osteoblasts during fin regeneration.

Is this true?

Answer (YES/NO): NO